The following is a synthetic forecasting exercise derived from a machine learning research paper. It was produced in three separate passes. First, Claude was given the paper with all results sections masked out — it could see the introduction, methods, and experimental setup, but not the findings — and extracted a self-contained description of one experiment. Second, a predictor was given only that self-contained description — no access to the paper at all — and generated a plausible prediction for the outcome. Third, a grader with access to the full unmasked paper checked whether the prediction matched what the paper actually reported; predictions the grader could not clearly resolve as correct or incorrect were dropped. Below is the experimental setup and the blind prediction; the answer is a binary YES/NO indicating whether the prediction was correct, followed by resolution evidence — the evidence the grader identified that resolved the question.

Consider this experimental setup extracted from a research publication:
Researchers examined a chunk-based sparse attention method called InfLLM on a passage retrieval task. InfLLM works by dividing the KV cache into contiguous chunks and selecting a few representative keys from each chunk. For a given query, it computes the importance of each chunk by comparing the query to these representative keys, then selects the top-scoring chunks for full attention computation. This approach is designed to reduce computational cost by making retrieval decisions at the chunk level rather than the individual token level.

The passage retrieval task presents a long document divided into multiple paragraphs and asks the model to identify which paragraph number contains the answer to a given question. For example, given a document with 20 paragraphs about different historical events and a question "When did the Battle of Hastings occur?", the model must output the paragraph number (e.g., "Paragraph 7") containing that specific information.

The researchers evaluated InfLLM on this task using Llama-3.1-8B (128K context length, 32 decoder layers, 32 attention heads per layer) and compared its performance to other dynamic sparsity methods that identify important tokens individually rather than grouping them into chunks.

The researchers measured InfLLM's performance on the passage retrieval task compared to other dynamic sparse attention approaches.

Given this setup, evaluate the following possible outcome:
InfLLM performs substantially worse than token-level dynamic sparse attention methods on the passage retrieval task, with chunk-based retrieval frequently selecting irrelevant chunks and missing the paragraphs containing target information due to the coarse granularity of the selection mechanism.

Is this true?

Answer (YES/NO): YES